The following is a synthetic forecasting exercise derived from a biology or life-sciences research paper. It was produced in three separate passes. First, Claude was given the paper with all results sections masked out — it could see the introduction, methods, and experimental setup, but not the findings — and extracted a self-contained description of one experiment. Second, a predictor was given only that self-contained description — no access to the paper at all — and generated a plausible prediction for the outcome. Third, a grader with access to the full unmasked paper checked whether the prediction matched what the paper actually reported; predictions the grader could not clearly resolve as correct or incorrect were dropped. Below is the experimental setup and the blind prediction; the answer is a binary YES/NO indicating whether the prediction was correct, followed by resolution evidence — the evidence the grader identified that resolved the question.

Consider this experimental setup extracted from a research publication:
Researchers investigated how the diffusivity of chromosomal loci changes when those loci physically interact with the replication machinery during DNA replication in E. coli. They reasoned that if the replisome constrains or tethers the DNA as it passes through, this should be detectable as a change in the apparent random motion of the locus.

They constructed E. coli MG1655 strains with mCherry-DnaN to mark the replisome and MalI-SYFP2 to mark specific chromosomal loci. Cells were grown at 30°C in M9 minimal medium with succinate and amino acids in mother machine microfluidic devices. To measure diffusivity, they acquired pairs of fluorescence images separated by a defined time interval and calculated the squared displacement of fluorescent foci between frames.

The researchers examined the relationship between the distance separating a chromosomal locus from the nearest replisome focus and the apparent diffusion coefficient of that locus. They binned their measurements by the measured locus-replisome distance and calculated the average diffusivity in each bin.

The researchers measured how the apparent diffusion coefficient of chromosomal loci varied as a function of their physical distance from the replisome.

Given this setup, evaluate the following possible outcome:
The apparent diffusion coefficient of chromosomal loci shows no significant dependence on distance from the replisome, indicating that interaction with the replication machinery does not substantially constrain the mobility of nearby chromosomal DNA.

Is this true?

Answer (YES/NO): NO